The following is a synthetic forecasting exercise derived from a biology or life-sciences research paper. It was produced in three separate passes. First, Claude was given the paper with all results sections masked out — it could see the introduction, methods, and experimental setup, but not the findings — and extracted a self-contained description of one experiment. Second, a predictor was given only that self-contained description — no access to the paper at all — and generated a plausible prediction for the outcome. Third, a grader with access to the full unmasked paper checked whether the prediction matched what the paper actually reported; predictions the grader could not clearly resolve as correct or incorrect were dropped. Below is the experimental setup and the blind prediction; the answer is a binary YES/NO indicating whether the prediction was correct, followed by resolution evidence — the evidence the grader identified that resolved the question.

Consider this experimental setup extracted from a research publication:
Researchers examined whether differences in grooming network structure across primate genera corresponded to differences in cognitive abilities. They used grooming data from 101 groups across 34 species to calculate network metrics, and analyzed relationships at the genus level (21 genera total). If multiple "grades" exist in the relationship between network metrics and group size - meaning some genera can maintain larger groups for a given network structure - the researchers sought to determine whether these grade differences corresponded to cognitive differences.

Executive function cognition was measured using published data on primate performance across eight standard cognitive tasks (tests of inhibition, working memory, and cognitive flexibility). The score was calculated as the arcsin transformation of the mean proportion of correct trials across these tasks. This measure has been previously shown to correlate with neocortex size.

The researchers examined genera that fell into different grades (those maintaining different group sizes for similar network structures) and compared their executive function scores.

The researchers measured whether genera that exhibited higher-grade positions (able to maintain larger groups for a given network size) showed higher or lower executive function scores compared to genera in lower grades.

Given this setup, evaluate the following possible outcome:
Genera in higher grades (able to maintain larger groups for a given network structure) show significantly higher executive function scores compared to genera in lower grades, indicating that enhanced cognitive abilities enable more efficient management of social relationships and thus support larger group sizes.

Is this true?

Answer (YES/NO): YES